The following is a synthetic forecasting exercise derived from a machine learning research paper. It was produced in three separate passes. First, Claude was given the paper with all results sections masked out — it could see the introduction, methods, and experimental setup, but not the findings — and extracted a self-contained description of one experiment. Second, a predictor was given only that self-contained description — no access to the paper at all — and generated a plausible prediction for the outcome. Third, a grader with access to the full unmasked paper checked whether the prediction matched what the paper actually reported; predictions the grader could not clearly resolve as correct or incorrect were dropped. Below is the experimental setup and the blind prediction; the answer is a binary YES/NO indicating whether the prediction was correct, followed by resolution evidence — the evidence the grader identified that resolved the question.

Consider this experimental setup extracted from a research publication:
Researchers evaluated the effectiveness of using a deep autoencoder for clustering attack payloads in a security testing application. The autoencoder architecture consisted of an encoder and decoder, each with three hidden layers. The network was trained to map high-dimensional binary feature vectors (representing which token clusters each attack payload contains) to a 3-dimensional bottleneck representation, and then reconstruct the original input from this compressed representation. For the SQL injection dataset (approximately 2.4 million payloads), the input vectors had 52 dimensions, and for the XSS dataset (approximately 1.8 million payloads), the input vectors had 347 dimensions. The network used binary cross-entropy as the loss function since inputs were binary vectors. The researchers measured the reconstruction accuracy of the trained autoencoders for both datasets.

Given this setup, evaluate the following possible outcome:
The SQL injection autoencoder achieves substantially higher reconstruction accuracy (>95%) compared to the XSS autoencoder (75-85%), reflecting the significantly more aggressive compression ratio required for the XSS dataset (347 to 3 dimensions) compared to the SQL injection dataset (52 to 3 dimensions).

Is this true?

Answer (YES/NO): NO